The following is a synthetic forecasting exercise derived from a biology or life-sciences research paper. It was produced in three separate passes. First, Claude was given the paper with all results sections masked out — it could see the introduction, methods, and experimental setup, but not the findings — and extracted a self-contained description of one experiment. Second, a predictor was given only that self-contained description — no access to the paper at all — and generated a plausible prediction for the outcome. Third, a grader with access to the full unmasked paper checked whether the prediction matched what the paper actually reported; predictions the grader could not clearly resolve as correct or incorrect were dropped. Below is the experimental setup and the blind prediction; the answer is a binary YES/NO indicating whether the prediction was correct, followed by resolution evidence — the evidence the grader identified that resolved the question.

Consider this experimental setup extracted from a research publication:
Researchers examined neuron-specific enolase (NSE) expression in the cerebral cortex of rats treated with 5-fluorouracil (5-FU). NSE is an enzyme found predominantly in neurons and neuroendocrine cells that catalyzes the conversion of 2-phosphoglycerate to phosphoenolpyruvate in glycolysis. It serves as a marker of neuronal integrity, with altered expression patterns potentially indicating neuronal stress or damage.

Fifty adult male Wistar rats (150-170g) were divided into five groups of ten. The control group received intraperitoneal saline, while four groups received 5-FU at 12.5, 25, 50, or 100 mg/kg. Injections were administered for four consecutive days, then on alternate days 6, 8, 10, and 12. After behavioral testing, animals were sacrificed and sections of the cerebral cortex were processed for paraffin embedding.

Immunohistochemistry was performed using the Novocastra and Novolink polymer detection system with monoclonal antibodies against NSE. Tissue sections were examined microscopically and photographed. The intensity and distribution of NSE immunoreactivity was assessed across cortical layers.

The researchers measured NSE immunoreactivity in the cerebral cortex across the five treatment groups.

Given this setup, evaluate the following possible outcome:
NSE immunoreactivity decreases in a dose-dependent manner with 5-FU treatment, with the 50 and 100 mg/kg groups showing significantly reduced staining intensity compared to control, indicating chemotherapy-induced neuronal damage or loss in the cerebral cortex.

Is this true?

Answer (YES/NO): YES